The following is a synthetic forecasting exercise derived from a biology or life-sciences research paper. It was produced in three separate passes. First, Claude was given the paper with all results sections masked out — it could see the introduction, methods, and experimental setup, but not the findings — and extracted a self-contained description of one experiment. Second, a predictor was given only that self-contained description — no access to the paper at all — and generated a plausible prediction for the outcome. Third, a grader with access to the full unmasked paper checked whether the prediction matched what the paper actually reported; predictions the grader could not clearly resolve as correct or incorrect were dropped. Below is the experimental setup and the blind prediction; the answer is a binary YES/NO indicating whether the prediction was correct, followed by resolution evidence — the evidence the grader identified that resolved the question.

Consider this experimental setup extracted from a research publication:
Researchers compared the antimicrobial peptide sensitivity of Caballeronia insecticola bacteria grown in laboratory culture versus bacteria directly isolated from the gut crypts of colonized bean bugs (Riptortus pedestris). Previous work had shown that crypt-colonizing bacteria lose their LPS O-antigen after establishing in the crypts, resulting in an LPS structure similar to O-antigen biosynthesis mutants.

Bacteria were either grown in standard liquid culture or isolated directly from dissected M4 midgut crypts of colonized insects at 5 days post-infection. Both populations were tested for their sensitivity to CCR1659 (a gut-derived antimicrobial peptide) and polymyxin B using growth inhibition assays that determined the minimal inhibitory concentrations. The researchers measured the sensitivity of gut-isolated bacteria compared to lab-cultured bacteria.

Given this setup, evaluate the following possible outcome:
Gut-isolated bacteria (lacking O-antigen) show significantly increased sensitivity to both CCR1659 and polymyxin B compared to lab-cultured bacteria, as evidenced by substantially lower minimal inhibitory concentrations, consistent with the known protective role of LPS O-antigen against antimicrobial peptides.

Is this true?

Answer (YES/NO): YES